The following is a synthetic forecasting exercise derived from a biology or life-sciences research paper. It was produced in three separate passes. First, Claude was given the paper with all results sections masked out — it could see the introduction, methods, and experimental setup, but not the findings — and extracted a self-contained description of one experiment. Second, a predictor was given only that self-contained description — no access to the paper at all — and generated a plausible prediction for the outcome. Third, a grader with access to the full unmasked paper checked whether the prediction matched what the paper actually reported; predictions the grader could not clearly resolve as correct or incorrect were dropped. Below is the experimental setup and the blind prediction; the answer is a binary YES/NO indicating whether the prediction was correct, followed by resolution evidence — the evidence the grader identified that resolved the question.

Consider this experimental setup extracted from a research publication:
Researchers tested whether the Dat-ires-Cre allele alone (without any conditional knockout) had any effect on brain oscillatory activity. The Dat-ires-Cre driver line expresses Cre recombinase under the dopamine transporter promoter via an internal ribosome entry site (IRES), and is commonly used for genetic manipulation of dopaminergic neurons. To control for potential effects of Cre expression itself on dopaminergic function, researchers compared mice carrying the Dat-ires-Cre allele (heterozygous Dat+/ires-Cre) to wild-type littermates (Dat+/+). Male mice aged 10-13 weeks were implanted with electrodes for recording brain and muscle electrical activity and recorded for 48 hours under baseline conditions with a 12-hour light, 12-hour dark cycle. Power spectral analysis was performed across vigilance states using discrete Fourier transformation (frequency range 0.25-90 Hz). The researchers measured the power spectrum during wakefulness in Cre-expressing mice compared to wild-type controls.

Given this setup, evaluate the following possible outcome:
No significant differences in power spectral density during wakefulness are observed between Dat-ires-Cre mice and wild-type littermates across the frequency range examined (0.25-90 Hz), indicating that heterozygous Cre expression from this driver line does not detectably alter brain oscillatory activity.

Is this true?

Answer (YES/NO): NO